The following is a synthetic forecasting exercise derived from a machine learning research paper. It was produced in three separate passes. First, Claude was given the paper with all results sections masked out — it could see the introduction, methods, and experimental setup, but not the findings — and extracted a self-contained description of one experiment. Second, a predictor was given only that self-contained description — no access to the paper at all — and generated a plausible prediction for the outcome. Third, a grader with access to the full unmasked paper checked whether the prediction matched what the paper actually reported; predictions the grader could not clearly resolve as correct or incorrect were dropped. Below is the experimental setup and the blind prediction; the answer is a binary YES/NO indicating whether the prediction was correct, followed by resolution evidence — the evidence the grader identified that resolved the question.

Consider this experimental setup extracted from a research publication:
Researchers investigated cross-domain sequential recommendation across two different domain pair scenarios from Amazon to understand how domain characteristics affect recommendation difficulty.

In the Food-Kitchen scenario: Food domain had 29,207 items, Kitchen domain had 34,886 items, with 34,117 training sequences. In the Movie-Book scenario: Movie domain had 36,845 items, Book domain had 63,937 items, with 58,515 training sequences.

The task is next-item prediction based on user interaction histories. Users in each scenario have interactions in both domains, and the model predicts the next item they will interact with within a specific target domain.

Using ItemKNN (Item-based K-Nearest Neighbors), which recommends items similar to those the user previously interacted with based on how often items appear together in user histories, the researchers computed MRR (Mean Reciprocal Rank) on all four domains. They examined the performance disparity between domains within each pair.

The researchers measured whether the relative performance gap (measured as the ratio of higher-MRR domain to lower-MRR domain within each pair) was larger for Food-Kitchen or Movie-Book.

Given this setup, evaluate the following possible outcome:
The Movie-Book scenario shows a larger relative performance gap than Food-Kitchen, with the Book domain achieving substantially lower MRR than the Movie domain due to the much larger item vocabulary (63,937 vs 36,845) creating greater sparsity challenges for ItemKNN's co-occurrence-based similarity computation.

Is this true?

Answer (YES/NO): YES